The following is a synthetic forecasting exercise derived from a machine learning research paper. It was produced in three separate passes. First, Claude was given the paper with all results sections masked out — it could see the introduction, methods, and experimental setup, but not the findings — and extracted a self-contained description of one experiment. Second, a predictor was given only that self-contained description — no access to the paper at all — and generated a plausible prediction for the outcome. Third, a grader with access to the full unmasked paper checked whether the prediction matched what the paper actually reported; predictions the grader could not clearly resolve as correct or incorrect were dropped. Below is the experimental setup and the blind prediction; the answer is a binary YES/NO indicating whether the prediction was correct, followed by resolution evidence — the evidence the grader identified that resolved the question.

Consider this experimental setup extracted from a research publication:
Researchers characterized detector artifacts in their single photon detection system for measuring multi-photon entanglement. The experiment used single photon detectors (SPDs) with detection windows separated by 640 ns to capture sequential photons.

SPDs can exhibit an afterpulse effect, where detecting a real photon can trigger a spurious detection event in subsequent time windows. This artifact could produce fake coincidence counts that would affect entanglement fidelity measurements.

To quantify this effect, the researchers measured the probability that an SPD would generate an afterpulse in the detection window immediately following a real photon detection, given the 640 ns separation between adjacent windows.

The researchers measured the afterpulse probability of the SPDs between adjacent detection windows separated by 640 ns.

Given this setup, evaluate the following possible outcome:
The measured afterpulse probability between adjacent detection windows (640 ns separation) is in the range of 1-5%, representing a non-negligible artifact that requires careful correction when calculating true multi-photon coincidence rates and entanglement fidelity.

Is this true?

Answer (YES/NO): NO